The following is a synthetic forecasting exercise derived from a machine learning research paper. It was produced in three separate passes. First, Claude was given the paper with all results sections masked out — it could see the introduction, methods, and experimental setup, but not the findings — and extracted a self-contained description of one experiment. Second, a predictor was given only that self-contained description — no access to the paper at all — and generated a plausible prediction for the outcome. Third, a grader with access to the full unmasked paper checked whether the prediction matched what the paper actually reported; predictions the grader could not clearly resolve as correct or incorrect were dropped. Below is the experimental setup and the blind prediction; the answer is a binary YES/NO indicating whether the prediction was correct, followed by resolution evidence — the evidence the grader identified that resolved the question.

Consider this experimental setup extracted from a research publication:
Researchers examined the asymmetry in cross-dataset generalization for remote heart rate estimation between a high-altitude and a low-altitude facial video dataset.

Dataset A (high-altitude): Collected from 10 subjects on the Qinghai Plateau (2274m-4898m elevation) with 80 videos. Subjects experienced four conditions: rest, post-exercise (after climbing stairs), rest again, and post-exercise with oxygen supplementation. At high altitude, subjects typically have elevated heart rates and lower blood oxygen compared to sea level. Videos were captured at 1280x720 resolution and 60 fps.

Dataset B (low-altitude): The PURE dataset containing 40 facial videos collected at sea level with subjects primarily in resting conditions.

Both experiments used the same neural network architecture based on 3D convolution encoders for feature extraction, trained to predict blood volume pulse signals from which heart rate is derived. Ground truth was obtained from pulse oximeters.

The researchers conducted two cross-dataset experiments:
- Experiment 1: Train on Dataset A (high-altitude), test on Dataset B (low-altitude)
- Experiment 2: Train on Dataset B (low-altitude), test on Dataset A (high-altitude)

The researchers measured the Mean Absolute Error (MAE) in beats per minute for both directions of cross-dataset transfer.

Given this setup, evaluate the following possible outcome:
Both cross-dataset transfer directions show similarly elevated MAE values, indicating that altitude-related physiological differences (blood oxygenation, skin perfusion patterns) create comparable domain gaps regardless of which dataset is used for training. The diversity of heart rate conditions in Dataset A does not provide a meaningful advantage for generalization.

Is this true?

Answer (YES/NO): NO